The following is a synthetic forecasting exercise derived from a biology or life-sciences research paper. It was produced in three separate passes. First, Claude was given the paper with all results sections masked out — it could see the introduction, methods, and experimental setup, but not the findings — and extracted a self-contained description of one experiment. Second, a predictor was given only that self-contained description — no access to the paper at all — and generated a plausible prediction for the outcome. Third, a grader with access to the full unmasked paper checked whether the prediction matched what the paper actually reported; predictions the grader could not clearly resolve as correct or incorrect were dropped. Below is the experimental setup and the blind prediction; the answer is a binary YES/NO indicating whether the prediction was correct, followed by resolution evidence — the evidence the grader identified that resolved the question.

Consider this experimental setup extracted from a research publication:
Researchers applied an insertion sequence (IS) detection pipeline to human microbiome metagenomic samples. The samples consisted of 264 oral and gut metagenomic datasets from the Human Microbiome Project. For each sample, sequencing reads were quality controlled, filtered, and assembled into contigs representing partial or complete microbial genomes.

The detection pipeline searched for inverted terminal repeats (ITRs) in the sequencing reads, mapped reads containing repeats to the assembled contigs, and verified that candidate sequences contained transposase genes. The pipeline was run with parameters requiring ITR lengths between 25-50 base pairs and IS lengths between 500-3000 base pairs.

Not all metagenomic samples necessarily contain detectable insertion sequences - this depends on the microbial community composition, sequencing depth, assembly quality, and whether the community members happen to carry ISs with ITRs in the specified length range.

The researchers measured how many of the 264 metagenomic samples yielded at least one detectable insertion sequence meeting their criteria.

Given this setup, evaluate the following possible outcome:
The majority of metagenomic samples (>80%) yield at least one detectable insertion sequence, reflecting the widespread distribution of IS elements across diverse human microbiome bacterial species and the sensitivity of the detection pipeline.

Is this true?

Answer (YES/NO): YES